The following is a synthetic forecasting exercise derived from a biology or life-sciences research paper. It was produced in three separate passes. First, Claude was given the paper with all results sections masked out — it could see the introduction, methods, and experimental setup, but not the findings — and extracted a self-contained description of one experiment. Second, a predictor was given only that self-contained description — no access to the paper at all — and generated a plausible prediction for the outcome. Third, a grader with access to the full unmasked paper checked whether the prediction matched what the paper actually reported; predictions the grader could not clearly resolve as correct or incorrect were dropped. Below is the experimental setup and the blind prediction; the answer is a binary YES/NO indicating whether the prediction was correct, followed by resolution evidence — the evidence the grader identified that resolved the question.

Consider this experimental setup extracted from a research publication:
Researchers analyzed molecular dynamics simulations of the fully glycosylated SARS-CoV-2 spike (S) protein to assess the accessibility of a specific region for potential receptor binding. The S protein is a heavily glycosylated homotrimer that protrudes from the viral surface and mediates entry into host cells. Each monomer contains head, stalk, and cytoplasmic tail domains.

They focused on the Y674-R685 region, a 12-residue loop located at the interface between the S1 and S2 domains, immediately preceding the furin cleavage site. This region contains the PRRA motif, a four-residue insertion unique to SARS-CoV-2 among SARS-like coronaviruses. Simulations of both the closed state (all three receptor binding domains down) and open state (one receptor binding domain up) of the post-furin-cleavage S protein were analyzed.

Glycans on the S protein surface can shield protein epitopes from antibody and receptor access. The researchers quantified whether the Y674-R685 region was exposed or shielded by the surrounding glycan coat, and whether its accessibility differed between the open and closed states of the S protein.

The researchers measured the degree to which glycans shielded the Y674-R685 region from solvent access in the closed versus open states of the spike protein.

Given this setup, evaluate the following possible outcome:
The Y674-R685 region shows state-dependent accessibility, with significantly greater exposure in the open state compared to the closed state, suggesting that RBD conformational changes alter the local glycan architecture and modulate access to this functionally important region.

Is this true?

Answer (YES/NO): NO